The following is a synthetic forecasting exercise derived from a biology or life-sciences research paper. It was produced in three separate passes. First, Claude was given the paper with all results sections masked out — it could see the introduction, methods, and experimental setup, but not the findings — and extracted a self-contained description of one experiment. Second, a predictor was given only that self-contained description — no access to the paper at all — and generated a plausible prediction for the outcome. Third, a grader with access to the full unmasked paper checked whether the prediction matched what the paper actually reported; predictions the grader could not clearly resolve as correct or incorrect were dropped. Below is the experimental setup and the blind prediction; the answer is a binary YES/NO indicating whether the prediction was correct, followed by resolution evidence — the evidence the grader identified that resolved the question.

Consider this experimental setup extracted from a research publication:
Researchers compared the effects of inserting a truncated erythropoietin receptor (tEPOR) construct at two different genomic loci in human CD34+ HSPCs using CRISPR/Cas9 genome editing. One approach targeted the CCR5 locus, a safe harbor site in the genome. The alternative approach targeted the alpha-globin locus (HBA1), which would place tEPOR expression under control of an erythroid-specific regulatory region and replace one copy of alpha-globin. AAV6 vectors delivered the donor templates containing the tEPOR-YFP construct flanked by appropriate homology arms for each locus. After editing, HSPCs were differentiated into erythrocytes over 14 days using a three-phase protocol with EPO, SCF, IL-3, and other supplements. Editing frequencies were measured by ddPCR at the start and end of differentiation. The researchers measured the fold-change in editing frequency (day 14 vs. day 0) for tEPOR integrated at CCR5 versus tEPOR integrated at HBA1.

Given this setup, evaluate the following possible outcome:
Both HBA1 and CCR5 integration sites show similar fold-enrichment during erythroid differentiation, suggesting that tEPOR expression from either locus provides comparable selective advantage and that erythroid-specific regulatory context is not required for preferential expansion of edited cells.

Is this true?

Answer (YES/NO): NO